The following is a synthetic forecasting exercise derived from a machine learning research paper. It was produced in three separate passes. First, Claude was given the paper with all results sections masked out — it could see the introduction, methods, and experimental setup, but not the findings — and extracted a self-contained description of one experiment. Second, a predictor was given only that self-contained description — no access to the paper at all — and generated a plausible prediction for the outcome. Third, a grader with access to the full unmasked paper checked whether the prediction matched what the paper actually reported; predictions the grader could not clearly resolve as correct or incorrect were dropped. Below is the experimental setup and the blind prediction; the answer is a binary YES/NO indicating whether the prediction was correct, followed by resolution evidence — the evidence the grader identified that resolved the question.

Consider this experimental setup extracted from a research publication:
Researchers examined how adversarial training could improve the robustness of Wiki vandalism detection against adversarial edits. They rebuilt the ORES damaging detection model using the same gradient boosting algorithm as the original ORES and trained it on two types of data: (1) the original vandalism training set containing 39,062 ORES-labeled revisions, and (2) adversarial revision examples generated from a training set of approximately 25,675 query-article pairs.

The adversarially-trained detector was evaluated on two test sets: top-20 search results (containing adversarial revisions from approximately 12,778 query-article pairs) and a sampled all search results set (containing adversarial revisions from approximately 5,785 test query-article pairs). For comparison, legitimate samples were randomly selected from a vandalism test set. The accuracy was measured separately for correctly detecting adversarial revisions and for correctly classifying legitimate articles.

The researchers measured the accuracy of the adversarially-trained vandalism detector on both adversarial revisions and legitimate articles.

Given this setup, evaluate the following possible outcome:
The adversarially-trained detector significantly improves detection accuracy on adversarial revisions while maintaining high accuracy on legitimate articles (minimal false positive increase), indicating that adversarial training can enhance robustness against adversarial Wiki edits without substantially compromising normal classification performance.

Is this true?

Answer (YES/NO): NO